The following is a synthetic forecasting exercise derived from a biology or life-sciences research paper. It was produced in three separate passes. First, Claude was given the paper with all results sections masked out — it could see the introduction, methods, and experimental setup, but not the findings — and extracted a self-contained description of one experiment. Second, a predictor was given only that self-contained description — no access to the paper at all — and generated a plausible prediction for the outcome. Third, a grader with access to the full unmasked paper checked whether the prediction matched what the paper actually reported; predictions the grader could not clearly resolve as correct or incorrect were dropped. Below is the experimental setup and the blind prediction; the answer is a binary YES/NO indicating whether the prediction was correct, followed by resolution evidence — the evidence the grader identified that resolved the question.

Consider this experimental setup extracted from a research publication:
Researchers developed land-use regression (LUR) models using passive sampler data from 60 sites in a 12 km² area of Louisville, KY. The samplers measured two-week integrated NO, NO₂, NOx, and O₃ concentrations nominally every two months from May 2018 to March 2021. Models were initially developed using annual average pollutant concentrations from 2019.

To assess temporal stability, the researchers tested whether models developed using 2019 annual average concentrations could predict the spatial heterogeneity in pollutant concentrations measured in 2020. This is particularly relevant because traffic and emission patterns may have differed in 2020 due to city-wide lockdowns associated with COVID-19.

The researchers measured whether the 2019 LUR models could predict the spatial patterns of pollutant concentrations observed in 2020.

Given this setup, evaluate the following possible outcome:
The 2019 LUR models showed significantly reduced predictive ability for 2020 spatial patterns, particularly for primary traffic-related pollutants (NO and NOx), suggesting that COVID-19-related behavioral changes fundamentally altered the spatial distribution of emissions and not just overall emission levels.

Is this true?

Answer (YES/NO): NO